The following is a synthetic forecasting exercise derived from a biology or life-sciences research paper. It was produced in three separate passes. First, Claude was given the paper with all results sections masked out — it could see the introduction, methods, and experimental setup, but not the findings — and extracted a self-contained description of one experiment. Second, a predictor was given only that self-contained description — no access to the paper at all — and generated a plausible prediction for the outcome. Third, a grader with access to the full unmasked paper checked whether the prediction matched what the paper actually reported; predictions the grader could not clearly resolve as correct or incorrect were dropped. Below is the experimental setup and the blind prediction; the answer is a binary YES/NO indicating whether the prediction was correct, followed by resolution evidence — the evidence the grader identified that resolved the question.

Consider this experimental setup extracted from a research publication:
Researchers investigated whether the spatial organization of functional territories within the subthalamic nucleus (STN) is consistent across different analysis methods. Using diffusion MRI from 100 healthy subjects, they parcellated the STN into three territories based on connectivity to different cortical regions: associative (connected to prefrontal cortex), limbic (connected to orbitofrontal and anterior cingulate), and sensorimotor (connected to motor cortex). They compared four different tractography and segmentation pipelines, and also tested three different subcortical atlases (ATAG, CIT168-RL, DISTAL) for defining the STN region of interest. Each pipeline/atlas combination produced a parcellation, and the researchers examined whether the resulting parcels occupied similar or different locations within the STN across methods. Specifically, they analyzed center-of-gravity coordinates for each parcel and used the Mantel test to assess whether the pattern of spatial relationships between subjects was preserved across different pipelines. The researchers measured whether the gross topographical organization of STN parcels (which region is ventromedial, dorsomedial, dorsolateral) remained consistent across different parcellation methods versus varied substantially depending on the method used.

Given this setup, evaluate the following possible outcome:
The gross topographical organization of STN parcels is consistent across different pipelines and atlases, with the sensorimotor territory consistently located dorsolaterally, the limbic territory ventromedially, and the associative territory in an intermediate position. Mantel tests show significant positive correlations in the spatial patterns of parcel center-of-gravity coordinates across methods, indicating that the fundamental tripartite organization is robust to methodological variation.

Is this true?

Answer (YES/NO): NO